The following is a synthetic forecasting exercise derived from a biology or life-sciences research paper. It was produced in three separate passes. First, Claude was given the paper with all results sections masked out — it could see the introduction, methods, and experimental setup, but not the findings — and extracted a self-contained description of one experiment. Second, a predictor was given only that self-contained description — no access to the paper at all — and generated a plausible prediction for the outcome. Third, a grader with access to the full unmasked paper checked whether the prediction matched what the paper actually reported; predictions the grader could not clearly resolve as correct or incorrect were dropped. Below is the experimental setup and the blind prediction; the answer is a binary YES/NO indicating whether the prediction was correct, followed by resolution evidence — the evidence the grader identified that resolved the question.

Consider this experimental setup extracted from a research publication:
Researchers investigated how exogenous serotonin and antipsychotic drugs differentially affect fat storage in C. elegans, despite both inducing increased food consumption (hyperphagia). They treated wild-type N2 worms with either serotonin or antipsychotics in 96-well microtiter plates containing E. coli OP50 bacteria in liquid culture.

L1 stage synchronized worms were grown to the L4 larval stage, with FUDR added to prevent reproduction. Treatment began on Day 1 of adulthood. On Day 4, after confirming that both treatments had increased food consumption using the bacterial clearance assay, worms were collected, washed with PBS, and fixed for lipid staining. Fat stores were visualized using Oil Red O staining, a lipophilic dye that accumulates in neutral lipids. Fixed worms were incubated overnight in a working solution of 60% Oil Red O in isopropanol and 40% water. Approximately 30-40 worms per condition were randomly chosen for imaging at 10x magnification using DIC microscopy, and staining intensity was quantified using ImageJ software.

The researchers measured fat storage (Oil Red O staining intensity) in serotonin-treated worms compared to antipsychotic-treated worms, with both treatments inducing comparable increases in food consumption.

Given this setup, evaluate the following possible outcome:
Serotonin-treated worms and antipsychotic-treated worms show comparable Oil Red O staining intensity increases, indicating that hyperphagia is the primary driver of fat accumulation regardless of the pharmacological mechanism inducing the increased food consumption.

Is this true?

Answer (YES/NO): NO